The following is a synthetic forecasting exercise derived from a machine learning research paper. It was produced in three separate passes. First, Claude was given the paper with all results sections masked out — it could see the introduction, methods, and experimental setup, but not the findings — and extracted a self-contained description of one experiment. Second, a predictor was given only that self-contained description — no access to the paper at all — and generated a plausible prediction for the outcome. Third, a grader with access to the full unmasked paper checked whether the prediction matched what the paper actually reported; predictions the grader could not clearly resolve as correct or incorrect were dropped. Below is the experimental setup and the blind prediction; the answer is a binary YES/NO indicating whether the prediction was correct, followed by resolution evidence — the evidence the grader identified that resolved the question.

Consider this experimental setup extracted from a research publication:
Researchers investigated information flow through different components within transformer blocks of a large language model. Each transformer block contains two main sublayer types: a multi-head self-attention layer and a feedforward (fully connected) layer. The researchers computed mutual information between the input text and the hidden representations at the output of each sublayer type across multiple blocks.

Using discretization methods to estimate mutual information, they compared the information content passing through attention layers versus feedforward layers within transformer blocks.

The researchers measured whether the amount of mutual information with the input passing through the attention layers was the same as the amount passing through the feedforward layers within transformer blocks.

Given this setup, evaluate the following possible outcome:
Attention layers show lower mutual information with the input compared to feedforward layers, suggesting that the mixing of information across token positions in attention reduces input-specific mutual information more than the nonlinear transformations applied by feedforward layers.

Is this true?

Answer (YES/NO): NO